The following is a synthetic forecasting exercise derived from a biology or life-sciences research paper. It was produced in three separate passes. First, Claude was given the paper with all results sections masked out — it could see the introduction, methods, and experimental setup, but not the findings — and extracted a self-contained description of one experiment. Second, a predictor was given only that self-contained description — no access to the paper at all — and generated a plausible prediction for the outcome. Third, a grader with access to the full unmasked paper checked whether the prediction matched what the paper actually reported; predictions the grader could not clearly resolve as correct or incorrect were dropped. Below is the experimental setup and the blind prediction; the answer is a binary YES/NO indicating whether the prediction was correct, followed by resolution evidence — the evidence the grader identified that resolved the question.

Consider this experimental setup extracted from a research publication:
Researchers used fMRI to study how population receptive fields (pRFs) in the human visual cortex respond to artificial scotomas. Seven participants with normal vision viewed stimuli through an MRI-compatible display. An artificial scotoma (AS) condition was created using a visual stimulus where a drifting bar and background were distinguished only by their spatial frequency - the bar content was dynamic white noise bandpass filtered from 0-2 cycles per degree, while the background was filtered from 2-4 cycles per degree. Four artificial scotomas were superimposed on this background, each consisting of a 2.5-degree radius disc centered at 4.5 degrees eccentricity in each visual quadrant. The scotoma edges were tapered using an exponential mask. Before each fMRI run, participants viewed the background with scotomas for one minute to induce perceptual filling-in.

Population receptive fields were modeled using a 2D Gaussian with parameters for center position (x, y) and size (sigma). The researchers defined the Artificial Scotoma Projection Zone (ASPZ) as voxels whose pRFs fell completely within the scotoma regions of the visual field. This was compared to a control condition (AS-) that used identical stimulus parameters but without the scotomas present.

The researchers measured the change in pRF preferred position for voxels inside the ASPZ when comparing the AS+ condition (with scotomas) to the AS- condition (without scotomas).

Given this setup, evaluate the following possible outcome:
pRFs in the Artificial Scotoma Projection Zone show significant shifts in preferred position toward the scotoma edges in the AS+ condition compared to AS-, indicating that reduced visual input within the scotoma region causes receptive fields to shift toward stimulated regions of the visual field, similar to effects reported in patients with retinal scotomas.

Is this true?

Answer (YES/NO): YES